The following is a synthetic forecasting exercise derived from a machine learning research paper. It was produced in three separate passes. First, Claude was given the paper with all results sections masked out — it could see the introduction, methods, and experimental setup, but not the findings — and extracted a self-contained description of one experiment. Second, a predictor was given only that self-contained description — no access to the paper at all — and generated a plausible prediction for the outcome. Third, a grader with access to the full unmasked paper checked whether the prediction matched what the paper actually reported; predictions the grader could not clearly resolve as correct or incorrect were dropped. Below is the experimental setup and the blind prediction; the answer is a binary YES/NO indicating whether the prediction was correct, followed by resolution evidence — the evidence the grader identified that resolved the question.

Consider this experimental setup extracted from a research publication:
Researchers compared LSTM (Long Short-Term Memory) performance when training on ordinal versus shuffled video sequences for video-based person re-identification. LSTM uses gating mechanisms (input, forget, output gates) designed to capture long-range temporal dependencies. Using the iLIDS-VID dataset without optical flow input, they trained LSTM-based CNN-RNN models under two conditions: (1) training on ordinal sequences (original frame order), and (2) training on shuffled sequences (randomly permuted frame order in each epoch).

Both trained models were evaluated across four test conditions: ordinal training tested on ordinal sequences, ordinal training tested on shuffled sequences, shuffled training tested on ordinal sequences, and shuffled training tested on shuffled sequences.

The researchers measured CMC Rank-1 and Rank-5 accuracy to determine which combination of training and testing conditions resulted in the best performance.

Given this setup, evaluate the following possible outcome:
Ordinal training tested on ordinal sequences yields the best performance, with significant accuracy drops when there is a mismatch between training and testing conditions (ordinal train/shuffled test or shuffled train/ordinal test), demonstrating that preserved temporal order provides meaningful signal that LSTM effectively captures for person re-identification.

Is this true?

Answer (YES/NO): NO